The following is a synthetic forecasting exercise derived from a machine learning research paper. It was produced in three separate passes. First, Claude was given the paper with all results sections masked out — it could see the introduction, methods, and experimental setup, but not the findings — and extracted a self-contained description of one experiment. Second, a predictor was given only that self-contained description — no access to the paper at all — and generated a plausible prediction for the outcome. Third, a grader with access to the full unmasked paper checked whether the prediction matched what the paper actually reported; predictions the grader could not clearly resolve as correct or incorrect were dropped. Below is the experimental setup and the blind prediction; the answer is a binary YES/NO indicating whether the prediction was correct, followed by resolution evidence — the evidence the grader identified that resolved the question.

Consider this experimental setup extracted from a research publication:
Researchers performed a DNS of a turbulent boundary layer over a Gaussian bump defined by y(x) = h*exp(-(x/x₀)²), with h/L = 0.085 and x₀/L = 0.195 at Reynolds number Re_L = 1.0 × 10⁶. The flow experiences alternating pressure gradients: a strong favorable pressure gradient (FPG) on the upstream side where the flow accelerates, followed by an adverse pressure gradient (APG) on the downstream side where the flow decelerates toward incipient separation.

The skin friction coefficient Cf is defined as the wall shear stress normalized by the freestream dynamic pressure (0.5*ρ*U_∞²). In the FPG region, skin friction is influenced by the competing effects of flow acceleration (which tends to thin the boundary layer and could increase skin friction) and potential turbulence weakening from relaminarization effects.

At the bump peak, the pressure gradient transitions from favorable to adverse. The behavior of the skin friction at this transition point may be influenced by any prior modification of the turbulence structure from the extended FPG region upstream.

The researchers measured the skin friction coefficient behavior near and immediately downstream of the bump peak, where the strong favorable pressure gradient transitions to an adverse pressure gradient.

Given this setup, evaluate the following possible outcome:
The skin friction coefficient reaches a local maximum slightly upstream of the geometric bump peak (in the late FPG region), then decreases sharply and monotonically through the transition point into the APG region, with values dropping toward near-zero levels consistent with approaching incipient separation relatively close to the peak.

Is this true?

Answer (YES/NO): NO